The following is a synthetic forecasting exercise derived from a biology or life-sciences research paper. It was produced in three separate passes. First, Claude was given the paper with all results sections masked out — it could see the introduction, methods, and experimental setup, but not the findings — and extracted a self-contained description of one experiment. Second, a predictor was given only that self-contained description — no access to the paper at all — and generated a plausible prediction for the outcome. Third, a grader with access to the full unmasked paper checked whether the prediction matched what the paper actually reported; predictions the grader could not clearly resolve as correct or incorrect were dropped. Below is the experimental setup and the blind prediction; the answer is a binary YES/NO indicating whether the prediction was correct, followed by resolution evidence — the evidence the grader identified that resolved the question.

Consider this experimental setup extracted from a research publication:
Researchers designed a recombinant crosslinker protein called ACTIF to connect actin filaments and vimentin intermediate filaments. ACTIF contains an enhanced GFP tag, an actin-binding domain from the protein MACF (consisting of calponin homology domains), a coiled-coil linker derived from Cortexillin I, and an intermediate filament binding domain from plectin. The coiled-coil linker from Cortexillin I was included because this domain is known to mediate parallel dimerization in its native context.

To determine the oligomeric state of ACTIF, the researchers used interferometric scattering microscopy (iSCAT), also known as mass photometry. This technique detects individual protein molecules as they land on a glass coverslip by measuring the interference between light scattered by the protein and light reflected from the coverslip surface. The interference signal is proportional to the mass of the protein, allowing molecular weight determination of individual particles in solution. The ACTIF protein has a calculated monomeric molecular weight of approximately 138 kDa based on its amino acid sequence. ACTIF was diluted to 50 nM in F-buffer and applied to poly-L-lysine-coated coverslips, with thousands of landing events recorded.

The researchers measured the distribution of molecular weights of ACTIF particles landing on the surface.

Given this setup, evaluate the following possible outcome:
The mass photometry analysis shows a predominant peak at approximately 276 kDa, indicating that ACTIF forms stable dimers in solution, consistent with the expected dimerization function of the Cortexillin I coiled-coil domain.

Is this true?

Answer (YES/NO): NO